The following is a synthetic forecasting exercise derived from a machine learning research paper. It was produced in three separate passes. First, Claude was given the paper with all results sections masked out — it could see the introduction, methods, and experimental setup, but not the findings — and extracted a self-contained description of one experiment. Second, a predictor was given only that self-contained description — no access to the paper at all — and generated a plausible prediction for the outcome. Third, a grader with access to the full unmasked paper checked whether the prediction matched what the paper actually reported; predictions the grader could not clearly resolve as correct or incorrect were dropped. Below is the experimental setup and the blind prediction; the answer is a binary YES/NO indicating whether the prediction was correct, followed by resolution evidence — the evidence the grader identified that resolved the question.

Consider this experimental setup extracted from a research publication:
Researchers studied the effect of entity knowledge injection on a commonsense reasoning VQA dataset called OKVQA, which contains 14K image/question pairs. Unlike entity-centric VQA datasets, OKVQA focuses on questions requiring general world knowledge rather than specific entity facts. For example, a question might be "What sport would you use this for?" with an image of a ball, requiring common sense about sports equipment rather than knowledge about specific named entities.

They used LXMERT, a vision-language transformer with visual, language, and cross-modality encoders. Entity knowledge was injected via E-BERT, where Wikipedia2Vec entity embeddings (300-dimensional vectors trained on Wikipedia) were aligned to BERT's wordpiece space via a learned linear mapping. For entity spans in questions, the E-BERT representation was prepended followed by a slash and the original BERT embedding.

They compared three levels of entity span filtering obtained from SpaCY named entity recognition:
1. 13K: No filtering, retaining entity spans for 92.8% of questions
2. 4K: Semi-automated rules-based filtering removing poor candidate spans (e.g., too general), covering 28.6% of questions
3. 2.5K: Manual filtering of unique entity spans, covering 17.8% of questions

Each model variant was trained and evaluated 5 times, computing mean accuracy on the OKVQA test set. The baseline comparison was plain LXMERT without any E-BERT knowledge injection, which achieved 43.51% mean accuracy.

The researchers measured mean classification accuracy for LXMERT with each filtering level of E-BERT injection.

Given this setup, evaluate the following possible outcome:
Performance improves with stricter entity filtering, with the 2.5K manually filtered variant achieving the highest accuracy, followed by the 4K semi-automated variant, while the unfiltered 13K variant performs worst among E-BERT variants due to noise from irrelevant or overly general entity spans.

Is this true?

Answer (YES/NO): NO